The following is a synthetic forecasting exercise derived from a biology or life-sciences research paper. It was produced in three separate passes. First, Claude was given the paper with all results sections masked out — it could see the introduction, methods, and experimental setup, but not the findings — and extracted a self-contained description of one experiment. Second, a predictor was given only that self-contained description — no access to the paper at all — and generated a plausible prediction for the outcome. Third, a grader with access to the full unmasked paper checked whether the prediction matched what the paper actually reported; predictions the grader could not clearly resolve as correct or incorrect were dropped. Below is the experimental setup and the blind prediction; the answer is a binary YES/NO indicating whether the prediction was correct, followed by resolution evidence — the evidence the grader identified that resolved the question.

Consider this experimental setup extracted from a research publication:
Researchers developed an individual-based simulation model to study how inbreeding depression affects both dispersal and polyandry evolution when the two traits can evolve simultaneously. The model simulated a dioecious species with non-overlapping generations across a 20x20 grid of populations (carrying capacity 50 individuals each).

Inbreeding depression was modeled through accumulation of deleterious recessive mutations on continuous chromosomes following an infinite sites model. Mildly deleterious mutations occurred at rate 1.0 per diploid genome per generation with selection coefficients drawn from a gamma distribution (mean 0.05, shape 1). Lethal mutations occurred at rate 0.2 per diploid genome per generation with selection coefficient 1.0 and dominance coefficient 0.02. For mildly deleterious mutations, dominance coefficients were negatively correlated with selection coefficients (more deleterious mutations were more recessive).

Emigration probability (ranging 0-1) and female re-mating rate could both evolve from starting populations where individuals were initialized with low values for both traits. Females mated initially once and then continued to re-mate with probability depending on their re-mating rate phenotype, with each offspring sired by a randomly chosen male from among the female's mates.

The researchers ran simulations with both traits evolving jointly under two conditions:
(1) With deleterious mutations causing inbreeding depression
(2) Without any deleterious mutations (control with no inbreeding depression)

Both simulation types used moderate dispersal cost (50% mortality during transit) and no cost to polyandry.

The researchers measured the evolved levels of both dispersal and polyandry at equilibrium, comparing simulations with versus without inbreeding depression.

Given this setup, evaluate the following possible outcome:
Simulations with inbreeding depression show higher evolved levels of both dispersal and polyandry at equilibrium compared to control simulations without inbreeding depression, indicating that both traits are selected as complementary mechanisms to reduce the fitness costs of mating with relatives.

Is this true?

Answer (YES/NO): NO